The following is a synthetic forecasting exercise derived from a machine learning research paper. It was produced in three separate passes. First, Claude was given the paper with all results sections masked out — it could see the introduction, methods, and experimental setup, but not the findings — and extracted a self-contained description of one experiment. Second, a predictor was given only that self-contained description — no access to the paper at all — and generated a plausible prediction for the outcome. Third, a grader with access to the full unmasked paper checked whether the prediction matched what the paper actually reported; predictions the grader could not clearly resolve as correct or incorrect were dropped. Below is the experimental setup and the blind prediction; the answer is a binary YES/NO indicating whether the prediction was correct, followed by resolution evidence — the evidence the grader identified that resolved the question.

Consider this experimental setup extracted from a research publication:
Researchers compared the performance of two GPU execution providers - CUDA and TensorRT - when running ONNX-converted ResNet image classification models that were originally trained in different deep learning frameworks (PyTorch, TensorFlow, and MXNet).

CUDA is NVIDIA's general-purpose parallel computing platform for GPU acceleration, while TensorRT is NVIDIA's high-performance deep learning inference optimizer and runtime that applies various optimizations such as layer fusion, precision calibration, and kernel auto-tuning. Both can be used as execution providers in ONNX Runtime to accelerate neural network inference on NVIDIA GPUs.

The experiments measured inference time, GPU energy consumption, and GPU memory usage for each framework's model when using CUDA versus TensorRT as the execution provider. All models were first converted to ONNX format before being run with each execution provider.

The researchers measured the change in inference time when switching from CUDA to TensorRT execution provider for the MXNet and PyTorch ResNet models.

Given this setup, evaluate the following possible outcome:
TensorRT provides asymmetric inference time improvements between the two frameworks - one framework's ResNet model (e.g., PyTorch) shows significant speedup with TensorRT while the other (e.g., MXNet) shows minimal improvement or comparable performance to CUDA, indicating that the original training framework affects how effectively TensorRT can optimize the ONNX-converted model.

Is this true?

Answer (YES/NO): NO